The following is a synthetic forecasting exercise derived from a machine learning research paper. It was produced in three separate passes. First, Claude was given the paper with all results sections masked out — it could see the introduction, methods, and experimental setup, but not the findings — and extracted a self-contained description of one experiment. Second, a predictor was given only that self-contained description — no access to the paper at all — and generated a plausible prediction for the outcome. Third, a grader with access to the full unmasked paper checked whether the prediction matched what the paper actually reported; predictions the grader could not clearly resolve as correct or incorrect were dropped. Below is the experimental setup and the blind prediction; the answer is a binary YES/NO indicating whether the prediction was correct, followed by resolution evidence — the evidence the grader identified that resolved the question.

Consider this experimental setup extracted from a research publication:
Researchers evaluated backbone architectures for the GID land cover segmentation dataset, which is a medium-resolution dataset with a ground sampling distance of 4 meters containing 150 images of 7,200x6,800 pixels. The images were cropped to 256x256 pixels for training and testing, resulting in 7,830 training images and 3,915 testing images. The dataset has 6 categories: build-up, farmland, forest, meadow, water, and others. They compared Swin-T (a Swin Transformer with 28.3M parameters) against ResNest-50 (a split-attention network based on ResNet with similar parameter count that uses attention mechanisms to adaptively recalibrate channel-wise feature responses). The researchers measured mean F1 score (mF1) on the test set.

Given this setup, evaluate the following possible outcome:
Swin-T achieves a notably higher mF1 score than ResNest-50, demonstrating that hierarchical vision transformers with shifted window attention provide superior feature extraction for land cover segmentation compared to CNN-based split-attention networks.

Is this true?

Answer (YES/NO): NO